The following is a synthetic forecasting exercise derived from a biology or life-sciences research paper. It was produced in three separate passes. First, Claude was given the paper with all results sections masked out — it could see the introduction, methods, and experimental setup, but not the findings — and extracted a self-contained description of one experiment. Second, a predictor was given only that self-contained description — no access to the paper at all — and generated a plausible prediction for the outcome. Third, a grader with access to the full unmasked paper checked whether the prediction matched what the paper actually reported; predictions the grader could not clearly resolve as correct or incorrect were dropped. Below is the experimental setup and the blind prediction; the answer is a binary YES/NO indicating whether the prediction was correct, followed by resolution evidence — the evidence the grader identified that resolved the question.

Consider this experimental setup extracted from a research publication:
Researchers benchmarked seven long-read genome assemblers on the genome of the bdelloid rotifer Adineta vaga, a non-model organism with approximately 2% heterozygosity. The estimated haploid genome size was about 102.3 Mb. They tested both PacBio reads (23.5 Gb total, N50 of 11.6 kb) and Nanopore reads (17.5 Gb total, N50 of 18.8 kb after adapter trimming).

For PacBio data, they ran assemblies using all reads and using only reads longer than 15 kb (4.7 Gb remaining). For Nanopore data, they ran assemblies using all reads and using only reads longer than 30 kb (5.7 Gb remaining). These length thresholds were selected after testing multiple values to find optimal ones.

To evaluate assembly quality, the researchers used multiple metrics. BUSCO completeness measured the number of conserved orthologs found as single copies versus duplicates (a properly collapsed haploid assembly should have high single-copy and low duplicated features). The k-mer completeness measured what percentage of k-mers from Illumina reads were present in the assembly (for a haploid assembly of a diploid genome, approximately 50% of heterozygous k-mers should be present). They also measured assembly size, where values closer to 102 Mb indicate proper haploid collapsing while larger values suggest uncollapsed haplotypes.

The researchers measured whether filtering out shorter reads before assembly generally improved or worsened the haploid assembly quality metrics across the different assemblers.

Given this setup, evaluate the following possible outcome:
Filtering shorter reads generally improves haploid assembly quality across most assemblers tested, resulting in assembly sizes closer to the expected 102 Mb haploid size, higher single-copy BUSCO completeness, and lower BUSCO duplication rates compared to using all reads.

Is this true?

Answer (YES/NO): NO